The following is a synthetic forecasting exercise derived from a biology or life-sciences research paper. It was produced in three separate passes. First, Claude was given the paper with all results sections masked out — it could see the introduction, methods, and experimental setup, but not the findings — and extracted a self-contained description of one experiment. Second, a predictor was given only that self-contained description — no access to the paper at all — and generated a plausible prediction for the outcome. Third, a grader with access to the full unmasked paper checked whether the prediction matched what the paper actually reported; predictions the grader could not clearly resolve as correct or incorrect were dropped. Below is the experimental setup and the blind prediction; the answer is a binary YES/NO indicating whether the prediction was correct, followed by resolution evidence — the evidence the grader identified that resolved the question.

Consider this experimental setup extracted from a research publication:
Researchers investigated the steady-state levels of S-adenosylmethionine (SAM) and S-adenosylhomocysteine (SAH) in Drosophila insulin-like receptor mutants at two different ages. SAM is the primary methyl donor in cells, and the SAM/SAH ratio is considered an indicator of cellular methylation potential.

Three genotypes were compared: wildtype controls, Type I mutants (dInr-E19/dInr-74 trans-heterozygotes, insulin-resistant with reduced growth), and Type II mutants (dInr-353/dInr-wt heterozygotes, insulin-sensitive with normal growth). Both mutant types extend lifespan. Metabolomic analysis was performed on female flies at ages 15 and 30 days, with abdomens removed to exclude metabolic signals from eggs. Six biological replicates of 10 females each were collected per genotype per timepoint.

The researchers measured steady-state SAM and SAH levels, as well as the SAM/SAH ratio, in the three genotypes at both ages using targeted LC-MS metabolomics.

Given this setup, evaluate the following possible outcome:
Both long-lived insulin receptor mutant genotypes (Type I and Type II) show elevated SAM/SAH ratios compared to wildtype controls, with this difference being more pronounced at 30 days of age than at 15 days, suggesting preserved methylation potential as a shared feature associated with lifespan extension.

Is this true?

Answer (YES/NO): NO